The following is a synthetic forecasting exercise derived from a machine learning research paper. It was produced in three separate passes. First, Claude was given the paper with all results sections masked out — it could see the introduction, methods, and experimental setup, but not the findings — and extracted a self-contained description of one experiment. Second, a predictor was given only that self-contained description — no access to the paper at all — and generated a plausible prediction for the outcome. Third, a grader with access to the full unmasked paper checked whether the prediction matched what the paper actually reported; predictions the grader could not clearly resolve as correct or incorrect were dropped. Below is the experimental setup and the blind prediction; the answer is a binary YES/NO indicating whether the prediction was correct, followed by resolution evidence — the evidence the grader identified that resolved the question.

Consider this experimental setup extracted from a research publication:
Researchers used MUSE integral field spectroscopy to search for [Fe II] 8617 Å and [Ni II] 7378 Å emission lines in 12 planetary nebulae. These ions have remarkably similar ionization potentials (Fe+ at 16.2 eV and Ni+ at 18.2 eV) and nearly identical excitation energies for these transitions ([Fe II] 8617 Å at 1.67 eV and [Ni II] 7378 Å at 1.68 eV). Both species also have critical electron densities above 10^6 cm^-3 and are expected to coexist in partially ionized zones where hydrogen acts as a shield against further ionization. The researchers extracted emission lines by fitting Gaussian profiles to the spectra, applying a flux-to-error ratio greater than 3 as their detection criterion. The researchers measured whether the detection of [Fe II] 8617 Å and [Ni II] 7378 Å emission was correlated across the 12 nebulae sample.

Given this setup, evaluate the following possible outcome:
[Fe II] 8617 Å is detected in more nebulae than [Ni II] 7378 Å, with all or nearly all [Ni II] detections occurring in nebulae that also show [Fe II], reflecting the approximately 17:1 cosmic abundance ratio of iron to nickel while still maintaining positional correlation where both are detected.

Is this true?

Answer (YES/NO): NO